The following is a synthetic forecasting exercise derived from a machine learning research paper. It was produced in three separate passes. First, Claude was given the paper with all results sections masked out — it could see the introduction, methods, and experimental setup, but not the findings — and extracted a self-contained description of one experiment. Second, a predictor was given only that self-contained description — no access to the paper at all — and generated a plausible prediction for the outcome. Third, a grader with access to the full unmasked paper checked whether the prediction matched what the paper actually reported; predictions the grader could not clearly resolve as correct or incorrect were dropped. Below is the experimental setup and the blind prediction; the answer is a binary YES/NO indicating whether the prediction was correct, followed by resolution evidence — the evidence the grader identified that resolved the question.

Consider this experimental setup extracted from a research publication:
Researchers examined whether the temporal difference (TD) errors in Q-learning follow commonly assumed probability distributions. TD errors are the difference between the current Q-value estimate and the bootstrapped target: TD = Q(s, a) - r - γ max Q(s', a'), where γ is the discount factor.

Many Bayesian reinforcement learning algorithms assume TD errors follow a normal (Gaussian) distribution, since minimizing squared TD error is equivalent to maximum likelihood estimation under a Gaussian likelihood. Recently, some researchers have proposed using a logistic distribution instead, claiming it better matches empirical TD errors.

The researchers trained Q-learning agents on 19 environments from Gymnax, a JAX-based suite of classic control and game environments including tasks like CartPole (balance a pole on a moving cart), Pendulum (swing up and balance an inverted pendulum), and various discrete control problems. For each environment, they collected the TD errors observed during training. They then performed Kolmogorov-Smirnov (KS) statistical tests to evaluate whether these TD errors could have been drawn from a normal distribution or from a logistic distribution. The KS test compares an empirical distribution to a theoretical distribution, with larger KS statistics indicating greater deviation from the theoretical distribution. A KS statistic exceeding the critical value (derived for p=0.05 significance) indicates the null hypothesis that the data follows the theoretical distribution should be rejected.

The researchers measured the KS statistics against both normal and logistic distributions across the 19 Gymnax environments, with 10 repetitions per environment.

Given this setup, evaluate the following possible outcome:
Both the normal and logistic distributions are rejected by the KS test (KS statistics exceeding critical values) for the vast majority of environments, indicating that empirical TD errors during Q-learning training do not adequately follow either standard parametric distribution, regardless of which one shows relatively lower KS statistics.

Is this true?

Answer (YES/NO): YES